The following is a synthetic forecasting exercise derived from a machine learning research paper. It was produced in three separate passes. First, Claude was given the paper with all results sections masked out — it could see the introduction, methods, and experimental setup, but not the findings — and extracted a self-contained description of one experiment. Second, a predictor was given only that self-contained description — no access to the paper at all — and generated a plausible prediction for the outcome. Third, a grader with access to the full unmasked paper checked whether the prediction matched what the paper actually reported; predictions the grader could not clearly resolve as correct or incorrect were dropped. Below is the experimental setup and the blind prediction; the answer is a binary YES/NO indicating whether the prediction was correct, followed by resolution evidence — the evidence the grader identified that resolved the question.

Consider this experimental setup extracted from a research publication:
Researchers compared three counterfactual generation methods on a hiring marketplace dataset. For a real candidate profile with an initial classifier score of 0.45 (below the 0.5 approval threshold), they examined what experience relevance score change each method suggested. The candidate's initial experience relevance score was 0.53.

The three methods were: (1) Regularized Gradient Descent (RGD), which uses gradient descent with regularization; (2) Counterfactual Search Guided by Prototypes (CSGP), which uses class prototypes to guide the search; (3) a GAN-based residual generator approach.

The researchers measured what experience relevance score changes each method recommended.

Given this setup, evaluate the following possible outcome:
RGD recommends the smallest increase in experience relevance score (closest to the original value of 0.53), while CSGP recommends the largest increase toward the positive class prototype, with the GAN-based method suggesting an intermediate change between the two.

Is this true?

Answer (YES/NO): NO